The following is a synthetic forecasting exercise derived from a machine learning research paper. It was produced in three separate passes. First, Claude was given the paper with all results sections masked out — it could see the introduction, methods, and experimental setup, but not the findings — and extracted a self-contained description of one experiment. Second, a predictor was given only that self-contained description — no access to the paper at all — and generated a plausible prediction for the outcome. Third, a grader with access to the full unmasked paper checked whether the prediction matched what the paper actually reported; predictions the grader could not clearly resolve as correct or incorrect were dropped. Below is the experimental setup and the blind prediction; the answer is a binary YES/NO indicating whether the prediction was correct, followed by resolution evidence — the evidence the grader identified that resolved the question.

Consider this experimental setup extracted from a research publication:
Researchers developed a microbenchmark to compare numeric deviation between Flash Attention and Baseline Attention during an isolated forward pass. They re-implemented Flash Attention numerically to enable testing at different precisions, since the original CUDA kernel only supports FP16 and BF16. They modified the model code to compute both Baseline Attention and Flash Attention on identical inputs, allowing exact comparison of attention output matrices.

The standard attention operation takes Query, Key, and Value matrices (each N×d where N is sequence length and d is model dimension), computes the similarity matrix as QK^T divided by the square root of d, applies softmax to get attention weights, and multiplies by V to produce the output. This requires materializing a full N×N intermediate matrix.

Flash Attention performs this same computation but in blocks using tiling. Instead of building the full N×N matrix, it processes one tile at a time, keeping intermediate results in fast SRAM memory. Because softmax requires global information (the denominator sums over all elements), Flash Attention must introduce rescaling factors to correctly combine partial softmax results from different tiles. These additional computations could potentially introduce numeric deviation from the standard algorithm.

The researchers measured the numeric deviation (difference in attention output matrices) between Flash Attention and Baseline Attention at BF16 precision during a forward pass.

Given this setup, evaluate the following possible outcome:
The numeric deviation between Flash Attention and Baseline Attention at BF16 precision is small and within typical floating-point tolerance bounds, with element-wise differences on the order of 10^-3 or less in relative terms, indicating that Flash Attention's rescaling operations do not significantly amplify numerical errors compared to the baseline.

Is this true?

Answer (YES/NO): NO